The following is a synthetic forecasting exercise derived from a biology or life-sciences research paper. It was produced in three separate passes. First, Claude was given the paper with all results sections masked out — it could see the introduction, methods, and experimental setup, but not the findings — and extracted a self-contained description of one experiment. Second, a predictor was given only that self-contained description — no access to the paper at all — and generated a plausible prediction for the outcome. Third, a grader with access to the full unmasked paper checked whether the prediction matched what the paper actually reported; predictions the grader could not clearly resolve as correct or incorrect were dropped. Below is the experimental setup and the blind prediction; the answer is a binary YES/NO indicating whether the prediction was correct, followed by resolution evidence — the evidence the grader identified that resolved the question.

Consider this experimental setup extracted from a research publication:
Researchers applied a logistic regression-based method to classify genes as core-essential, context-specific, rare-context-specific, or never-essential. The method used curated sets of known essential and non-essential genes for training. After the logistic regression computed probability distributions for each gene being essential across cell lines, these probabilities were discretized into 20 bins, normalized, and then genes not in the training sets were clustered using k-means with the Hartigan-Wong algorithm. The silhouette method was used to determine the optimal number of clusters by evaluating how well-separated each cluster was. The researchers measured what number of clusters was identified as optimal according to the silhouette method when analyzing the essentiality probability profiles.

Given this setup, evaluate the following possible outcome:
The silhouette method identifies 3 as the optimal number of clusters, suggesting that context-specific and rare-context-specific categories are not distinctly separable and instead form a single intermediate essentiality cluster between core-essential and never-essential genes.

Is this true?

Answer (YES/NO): NO